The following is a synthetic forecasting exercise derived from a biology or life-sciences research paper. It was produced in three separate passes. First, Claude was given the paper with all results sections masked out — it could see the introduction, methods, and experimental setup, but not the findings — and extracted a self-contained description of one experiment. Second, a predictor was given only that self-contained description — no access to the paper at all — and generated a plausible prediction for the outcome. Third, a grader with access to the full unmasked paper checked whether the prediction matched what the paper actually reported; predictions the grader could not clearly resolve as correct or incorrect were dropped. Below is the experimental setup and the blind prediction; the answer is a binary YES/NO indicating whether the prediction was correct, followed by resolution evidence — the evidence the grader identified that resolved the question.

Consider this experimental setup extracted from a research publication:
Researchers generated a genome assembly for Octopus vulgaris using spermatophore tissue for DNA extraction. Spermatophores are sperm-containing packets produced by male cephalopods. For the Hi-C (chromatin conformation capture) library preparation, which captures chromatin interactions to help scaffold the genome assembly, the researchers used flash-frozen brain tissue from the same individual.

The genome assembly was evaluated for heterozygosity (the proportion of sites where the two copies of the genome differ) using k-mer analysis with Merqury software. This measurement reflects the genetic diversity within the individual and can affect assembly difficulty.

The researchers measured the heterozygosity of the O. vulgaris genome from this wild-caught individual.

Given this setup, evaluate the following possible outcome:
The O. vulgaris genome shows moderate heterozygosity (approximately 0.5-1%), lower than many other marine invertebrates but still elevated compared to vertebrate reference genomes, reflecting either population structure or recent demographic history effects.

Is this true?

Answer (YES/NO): NO